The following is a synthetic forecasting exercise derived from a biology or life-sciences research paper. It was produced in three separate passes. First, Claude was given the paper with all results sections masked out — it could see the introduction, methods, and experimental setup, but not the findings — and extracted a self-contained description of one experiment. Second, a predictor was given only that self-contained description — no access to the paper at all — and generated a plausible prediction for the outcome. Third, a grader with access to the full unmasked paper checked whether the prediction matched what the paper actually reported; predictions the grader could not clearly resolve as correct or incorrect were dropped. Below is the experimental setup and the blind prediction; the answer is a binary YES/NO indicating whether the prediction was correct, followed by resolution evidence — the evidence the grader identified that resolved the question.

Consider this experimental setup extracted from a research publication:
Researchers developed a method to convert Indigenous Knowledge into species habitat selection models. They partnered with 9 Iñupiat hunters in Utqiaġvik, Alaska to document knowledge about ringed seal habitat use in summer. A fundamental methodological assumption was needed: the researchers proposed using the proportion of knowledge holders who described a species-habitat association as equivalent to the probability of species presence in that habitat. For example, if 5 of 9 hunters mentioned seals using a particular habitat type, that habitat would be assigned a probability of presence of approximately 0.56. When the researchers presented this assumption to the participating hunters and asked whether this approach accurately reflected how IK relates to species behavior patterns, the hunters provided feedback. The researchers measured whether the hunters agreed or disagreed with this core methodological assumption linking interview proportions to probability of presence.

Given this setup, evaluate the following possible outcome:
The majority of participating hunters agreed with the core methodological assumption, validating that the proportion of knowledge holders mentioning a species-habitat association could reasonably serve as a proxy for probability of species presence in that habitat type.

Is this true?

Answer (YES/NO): YES